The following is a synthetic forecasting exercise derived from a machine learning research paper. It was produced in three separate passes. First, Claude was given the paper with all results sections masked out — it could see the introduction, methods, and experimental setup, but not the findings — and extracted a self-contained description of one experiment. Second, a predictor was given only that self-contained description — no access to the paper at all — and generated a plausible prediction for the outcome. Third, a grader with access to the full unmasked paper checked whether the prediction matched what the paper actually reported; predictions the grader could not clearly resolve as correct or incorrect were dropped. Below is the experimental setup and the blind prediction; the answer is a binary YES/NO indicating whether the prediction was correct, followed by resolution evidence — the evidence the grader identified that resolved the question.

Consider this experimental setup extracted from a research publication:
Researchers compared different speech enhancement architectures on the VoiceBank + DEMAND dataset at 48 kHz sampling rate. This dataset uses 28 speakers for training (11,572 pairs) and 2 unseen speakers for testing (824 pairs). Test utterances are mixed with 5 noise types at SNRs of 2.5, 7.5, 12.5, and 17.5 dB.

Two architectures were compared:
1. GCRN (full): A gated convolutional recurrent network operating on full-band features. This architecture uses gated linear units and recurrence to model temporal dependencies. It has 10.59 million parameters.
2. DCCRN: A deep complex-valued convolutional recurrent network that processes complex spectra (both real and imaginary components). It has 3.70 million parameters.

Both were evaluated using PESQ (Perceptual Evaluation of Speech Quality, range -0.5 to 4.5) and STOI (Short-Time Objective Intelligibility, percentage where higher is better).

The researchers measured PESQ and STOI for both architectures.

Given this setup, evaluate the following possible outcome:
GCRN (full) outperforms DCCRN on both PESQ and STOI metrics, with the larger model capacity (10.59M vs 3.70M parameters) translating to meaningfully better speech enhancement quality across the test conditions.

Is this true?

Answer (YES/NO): NO